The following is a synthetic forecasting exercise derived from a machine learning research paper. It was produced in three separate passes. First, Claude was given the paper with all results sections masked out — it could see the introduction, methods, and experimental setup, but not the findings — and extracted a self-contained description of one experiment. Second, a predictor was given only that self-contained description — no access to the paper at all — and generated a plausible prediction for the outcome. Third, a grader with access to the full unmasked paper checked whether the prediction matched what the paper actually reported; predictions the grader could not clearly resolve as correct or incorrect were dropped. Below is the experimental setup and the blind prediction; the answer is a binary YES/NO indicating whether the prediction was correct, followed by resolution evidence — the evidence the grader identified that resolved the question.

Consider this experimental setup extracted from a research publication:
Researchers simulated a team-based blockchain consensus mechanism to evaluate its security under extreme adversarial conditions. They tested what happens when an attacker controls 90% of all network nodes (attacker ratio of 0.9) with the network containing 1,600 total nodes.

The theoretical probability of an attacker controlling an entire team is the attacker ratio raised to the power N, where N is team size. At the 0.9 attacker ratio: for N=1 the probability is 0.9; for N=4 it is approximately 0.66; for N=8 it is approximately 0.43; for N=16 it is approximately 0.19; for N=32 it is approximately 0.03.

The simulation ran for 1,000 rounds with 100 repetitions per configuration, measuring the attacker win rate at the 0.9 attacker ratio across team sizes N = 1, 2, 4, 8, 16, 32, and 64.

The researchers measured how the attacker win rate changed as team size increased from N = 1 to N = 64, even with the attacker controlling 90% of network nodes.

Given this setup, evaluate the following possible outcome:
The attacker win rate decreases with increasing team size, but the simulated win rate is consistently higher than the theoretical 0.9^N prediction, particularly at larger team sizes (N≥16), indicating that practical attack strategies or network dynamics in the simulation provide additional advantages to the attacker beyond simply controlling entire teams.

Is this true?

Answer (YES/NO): NO